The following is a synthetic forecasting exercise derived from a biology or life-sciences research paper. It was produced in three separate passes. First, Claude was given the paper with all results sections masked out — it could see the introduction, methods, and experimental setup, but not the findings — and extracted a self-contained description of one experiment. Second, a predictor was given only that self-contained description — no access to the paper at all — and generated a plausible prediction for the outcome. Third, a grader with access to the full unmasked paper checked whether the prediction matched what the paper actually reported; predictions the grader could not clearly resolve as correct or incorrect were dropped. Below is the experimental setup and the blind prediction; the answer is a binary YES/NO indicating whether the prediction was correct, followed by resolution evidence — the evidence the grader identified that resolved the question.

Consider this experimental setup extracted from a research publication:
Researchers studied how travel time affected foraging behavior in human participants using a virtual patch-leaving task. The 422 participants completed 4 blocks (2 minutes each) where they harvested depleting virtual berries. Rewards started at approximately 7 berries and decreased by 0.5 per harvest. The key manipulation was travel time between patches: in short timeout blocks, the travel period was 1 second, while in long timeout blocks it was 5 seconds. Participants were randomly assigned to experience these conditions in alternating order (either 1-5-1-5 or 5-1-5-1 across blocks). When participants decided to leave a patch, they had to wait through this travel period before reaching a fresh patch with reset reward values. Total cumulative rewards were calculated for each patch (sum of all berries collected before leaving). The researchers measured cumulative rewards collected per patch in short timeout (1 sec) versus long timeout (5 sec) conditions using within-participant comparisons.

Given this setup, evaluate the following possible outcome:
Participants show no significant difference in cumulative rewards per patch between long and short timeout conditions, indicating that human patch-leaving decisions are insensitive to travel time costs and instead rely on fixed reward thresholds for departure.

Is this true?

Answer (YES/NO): NO